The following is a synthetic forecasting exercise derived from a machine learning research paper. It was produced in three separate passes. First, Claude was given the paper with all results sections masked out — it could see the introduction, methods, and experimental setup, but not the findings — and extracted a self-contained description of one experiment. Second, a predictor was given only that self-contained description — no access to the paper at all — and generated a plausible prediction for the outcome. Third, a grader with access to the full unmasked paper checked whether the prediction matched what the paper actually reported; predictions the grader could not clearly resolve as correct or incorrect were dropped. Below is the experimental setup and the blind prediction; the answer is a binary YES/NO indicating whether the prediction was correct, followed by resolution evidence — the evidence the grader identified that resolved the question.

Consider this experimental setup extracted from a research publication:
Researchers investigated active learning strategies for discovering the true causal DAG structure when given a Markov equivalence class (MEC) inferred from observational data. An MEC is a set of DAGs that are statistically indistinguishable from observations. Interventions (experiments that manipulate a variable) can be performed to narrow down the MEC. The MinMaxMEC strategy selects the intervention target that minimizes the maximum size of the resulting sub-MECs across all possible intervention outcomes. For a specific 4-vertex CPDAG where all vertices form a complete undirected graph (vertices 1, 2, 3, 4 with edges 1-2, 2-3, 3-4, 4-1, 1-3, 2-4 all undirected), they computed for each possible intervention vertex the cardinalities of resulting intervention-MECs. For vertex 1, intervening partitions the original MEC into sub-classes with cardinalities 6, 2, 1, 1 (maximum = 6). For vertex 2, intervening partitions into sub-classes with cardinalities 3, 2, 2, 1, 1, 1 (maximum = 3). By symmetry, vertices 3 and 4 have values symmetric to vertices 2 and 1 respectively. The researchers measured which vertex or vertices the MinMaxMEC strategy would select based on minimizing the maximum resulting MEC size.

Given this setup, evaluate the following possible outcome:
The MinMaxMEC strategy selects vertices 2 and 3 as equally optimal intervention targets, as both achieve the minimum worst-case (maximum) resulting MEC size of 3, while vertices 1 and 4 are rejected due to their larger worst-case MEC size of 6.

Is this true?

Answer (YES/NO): YES